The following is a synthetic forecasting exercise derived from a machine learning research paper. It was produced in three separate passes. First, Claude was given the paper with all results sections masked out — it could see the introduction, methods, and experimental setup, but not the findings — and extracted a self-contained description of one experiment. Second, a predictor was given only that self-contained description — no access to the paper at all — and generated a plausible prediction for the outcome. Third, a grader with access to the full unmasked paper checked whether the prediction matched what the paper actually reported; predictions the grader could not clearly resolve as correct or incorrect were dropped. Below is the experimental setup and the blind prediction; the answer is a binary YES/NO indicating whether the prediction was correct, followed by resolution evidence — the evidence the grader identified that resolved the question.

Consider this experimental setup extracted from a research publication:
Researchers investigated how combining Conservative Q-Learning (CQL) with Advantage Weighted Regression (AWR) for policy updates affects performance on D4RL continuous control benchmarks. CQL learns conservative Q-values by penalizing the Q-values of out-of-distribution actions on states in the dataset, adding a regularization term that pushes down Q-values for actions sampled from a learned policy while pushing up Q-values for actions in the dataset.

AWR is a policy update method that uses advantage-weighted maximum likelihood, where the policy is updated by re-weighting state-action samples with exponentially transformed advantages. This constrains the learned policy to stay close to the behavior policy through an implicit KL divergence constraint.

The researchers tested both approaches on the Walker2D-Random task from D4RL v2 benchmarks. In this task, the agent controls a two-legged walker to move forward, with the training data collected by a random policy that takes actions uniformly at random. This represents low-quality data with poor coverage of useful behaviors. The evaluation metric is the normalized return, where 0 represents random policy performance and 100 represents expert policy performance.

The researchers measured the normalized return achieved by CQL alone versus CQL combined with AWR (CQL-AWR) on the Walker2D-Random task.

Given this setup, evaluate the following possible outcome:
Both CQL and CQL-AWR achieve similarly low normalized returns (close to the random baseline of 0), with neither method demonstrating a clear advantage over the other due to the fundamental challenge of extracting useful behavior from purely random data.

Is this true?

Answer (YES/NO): NO